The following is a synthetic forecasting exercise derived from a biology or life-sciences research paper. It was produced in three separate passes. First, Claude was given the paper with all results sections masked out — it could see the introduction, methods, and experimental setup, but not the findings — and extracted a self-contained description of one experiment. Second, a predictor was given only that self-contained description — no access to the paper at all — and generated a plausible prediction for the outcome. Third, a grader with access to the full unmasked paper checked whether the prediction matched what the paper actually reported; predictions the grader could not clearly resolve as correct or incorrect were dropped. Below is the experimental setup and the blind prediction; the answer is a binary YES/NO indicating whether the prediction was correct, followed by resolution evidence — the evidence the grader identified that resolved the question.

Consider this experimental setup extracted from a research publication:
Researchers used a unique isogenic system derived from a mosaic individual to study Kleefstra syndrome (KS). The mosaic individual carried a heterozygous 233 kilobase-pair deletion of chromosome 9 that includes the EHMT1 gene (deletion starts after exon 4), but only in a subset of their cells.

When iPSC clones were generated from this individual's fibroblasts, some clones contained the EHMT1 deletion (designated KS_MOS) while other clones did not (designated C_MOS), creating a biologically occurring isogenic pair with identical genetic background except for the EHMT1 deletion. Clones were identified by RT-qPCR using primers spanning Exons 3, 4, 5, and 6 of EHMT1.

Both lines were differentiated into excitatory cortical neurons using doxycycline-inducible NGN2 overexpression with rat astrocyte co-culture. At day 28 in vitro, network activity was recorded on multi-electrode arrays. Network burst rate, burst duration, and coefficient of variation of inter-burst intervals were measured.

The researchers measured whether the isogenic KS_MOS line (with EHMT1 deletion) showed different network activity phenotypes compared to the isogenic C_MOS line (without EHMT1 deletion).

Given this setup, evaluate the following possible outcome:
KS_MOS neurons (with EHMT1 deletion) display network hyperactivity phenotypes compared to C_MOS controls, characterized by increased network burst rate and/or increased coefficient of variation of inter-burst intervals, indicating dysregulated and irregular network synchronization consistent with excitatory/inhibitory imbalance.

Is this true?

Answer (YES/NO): NO